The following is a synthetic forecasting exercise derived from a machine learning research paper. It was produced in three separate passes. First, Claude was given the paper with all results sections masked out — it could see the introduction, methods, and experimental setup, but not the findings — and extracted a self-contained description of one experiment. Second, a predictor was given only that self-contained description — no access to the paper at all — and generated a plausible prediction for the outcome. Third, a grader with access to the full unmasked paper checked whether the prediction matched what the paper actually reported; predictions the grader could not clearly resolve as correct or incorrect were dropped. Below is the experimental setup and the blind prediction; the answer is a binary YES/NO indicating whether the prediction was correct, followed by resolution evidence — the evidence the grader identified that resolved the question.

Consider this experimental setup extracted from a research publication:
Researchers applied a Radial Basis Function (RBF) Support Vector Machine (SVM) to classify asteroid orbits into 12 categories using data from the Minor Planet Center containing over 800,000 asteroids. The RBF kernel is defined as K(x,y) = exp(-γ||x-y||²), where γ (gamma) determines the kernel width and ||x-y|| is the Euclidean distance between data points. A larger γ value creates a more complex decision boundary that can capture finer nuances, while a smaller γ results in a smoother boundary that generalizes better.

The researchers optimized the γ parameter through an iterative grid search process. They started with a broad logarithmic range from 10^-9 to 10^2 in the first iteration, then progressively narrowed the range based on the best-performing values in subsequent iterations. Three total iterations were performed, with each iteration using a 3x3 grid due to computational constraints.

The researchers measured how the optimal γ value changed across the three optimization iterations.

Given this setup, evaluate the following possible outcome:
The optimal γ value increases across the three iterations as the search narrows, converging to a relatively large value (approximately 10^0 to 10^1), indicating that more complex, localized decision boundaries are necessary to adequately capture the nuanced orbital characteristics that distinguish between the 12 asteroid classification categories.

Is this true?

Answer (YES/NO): NO